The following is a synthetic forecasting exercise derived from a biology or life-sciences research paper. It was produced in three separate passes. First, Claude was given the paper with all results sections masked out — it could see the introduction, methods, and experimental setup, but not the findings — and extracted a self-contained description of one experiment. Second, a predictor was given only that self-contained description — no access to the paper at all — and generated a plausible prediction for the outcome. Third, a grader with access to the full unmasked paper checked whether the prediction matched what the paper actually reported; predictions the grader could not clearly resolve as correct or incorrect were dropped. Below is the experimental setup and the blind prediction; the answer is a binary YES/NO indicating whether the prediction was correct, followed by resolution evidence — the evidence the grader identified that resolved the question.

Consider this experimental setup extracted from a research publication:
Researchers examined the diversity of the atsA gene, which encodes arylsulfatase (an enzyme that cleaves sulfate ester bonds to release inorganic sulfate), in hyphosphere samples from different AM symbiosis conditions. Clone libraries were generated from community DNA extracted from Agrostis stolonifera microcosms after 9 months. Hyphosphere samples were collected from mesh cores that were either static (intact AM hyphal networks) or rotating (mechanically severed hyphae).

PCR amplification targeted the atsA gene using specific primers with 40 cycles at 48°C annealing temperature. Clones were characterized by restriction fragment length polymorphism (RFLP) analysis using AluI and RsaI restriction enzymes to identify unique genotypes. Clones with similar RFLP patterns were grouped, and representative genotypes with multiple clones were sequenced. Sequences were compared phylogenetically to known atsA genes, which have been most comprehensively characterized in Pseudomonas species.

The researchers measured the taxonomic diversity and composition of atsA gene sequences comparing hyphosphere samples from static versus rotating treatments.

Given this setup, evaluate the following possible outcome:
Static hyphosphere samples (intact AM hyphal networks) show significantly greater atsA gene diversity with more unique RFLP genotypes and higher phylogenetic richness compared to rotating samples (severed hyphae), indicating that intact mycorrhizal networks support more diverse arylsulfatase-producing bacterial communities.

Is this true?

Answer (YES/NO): NO